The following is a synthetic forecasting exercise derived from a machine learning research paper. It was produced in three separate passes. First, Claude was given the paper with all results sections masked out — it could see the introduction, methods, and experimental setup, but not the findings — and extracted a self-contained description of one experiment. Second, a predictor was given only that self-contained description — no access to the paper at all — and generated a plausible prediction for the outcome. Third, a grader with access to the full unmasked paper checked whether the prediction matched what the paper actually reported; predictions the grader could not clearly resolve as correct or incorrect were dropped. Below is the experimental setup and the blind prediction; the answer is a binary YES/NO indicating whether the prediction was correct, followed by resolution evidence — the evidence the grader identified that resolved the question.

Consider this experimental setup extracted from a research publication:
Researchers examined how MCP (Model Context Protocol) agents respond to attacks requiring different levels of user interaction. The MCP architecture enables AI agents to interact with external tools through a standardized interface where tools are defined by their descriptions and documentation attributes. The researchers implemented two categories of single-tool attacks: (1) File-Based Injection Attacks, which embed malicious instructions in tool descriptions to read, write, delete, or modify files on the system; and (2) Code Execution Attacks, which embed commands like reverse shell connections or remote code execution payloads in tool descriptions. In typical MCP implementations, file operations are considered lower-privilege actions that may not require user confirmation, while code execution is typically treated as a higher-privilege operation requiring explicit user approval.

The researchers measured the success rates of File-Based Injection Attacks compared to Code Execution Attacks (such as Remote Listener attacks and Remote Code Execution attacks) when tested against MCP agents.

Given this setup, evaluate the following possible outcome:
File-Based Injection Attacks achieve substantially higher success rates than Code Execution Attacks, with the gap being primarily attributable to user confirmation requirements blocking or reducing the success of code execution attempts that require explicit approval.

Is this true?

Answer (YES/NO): YES